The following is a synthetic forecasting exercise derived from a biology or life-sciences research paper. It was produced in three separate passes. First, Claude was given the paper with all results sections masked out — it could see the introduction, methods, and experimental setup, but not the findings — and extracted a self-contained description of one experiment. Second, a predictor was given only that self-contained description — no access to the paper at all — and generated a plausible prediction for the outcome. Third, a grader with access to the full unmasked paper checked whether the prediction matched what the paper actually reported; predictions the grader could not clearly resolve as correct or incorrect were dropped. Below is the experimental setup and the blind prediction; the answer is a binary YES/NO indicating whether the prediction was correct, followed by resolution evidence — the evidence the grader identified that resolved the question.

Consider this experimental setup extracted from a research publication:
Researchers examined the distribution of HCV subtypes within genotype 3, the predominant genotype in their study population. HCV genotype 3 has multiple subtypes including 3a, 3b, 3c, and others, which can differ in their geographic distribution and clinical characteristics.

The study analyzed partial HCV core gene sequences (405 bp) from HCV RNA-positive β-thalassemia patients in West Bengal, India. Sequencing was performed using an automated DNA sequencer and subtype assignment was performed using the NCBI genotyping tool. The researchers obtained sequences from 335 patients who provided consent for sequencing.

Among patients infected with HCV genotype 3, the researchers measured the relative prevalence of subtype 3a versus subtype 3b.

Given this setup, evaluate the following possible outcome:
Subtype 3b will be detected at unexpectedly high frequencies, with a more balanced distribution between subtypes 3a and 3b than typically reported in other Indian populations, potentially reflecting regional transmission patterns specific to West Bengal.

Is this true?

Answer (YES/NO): NO